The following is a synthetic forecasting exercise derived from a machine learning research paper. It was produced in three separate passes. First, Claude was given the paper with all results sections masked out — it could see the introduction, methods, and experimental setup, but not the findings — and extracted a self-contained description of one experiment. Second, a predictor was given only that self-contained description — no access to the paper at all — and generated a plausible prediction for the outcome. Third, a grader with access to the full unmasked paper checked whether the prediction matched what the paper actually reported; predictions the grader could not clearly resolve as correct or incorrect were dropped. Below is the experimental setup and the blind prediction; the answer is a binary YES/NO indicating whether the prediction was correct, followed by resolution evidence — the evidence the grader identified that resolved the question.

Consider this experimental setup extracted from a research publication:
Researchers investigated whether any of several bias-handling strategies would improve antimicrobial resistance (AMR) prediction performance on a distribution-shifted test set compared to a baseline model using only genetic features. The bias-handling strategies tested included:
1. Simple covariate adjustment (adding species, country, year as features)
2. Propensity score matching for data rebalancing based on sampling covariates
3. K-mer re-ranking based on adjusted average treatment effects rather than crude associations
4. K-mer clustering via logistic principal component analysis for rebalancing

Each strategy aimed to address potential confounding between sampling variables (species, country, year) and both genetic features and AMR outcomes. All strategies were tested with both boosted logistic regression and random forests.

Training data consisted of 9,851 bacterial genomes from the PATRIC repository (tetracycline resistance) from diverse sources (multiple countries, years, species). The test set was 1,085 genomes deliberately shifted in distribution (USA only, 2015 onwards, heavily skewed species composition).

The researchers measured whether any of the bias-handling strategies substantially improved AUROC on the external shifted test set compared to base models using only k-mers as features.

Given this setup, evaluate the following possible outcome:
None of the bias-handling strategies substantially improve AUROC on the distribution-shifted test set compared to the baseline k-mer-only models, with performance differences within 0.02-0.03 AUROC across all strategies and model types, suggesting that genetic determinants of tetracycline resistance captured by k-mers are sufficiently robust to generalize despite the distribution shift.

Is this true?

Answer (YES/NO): NO